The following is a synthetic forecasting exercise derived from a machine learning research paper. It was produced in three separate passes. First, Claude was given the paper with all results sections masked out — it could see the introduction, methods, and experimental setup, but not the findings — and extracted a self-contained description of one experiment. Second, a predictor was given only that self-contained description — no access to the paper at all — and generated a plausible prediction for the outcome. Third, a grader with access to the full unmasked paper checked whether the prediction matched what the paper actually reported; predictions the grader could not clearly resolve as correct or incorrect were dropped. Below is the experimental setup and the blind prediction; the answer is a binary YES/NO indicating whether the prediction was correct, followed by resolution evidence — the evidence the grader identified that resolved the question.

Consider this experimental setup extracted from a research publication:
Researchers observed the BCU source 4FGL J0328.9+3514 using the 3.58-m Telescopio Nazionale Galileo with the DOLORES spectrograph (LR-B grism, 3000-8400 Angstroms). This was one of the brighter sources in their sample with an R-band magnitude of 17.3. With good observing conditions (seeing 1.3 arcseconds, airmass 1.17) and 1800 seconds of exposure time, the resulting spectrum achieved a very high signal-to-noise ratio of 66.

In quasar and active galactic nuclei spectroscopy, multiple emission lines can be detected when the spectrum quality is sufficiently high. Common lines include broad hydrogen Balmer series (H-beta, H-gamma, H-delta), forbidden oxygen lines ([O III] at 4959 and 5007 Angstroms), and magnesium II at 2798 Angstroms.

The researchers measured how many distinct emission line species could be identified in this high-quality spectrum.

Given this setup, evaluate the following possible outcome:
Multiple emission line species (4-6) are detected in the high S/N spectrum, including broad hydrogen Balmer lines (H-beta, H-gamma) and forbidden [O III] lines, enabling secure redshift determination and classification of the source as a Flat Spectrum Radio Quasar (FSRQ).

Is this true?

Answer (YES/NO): YES